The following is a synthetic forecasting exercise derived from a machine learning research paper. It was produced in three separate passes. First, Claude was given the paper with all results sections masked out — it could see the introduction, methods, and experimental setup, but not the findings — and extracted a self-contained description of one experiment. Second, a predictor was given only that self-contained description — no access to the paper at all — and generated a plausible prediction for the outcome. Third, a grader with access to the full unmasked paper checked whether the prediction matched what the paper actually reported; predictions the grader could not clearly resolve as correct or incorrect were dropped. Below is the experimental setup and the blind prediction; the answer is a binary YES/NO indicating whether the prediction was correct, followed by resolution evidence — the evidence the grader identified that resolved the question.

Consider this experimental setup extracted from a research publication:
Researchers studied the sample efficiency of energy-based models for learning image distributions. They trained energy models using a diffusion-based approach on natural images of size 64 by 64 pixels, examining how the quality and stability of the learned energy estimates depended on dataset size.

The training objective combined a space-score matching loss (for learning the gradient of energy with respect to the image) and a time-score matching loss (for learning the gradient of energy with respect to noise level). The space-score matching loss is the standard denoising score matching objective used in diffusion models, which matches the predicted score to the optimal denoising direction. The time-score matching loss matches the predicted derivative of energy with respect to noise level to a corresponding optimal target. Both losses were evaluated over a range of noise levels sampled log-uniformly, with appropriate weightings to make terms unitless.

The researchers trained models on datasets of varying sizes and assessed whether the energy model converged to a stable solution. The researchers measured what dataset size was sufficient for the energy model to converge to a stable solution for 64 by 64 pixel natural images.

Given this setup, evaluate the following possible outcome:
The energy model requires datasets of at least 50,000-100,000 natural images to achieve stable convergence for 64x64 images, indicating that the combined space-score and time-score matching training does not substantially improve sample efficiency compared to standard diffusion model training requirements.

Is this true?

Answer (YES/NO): YES